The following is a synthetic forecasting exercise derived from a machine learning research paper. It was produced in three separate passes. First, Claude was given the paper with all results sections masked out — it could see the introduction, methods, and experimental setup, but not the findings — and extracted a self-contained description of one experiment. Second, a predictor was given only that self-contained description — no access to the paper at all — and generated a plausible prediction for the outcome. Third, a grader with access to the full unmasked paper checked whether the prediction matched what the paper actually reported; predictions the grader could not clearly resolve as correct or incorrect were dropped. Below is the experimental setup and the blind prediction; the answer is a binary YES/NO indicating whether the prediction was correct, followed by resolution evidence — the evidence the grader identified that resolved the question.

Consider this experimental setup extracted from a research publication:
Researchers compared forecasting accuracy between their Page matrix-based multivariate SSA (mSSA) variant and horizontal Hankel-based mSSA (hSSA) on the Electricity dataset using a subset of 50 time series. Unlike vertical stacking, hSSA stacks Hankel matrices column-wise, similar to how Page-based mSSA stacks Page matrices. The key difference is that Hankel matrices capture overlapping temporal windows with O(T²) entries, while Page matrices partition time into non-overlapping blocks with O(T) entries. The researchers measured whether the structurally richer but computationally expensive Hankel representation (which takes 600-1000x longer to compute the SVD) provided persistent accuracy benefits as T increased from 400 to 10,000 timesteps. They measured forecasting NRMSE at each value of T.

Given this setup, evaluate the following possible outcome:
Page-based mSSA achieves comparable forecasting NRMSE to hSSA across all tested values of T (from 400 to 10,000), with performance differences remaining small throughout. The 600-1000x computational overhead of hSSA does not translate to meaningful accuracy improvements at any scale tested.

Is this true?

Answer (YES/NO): NO